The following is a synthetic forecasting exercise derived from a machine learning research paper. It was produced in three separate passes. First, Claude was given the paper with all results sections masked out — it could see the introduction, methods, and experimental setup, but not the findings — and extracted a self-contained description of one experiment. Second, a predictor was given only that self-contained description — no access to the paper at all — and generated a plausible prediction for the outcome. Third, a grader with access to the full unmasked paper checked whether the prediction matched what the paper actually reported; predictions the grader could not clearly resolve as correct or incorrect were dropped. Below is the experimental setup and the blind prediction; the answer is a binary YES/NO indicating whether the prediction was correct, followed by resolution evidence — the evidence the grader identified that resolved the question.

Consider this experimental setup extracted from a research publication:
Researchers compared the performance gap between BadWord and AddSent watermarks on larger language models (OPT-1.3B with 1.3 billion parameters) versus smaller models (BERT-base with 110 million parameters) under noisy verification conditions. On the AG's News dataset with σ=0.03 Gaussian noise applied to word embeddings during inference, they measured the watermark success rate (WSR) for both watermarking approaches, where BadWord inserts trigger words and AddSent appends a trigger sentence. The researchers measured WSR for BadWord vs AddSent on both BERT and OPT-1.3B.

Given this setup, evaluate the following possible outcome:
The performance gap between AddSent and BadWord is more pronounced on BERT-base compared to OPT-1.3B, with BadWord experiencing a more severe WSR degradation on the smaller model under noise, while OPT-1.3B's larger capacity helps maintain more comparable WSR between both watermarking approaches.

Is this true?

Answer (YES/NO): NO